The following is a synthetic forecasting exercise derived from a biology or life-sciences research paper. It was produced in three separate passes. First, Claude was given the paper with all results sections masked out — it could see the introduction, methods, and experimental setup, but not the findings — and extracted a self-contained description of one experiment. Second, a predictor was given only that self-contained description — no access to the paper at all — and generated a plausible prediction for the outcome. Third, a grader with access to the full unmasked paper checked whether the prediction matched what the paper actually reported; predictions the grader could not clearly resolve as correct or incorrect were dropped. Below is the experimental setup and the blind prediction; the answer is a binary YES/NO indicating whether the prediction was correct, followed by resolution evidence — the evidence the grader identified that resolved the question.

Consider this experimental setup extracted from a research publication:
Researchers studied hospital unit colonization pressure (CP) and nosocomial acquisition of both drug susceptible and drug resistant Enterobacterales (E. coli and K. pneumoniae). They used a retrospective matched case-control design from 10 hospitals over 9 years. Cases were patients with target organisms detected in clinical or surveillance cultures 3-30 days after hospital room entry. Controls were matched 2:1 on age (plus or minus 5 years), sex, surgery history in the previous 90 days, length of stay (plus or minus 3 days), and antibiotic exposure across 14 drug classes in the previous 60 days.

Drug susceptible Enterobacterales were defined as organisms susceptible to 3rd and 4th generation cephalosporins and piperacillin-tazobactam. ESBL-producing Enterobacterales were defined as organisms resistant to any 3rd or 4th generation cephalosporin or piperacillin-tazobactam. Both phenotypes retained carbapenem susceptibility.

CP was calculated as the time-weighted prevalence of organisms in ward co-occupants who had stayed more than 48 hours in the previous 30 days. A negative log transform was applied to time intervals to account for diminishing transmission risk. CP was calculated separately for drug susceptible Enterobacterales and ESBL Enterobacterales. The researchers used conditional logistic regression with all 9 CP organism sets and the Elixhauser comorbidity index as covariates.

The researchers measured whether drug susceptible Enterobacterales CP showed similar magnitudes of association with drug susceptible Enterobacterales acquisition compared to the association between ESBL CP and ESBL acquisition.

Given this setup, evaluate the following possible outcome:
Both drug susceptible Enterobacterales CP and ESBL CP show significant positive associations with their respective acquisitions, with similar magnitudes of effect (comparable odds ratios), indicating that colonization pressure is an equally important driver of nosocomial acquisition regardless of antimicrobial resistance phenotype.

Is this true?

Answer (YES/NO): NO